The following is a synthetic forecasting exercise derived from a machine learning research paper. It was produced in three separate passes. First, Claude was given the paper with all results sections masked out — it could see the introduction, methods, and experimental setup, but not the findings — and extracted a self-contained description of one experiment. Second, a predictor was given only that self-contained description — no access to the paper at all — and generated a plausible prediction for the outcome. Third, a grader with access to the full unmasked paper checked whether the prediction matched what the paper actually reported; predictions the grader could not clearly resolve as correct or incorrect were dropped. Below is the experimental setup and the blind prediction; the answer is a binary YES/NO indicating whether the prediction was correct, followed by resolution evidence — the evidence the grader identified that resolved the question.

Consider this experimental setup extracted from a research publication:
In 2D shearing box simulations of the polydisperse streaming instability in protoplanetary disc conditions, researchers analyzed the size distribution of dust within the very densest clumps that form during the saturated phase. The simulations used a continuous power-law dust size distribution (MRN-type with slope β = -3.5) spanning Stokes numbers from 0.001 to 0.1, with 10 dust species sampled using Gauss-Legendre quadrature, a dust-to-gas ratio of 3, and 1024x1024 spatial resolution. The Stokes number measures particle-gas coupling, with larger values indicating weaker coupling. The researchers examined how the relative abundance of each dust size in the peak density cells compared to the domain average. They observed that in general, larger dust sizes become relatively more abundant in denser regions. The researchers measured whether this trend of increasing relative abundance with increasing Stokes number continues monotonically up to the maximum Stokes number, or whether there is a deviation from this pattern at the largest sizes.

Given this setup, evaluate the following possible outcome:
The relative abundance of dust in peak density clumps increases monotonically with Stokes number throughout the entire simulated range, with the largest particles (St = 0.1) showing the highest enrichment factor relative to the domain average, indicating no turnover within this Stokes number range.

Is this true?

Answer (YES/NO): NO